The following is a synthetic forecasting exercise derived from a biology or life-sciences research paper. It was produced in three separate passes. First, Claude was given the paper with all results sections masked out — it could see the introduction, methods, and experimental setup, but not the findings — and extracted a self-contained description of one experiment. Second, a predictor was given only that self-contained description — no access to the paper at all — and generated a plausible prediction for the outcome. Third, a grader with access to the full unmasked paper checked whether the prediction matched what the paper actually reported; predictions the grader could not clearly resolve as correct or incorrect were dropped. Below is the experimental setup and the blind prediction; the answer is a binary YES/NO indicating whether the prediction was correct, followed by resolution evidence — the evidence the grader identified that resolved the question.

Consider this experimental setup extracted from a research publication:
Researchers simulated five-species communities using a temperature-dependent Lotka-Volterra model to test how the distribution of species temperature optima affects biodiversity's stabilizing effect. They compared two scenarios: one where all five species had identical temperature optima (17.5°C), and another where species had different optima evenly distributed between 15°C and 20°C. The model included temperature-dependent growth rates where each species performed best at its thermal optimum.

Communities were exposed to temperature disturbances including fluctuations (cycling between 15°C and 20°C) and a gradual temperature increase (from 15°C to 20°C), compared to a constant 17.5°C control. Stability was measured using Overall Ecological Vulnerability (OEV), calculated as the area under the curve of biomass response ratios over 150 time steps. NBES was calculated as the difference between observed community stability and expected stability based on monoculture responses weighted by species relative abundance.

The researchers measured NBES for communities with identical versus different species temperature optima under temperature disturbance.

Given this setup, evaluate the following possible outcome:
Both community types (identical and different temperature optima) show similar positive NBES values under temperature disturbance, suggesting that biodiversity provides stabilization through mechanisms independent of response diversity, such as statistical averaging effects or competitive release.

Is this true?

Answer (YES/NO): NO